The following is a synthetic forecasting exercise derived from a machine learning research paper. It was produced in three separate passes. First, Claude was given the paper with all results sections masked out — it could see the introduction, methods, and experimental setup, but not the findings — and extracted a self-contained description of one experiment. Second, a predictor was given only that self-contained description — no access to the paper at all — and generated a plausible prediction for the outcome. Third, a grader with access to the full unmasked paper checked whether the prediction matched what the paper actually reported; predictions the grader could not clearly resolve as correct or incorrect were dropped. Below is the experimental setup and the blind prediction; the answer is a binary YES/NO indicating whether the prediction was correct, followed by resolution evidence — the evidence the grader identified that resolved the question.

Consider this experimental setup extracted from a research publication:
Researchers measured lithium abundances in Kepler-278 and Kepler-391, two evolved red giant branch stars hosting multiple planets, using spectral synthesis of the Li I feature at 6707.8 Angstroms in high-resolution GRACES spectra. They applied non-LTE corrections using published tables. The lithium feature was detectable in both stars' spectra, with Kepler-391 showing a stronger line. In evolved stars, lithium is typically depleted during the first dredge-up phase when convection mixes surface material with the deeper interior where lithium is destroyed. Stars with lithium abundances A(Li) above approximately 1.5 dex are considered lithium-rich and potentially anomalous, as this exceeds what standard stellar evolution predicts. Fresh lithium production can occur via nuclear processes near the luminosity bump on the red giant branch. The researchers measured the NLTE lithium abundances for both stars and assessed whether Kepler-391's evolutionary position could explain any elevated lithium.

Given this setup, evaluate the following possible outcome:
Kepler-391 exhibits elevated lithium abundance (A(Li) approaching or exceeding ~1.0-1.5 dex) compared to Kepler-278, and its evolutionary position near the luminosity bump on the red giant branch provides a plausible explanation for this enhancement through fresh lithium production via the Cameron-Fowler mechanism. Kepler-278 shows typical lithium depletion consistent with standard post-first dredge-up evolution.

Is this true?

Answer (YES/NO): NO